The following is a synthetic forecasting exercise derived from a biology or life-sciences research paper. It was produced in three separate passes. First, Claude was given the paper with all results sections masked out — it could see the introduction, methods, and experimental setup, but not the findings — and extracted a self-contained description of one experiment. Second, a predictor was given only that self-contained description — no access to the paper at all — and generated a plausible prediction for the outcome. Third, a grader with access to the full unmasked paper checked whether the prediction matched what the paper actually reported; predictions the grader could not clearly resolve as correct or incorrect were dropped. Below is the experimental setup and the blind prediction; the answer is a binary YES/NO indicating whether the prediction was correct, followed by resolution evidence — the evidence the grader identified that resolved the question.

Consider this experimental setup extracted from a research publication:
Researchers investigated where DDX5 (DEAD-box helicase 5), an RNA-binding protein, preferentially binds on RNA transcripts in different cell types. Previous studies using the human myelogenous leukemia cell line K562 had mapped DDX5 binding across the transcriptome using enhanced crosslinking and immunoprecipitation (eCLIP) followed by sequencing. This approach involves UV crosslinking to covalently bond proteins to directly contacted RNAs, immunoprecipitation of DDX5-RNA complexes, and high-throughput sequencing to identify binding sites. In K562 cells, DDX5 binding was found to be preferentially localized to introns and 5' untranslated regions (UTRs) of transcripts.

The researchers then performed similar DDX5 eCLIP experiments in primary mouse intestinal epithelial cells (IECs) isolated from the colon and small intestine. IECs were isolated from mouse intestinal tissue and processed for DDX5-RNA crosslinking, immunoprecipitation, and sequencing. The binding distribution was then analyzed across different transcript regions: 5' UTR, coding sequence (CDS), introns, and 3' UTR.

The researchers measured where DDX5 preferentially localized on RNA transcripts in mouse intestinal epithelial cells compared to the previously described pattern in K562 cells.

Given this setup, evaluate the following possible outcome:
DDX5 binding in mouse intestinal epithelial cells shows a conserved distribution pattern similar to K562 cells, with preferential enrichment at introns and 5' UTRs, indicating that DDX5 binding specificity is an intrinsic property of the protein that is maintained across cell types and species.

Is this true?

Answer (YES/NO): NO